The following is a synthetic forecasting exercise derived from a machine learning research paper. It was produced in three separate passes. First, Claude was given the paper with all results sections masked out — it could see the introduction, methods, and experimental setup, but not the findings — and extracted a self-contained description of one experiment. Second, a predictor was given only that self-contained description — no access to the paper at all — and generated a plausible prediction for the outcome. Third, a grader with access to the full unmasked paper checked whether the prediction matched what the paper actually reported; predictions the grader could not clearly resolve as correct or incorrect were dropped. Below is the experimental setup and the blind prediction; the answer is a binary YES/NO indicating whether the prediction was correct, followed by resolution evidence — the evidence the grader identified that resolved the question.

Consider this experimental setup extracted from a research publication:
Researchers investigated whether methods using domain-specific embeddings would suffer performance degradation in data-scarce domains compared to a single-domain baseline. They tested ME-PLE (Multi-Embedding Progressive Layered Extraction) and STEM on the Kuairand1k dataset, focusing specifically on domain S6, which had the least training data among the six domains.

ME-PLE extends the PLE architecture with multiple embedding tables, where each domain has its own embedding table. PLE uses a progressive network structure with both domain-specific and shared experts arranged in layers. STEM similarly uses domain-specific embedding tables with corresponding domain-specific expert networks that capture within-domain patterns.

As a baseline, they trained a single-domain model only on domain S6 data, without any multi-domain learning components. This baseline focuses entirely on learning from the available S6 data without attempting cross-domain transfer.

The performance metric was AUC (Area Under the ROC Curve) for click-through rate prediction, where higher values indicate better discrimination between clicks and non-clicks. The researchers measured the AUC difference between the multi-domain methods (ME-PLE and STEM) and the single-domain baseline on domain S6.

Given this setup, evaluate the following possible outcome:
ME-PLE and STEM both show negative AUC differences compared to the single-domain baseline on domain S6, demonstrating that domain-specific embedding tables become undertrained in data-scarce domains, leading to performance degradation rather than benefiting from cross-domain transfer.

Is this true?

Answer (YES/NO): YES